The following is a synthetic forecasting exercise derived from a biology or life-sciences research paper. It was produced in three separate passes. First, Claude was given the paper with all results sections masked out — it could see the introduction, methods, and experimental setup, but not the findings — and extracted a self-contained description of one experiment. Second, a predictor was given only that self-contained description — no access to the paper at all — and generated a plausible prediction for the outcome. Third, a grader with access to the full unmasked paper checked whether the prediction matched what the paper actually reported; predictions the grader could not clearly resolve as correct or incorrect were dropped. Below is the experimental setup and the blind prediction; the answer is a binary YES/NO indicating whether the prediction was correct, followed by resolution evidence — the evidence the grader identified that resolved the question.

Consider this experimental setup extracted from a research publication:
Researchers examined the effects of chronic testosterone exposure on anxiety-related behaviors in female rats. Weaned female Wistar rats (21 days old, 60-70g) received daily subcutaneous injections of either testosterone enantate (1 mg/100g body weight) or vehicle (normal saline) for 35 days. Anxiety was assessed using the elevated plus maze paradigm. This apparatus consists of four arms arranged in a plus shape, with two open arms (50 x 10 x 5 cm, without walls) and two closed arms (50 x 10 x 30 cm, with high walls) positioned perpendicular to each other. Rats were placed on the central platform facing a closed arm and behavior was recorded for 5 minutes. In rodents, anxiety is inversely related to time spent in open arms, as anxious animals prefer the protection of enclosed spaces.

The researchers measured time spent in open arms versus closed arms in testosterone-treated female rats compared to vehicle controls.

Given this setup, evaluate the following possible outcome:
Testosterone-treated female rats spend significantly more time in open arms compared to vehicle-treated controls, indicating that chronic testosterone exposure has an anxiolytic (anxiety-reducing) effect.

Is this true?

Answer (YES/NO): YES